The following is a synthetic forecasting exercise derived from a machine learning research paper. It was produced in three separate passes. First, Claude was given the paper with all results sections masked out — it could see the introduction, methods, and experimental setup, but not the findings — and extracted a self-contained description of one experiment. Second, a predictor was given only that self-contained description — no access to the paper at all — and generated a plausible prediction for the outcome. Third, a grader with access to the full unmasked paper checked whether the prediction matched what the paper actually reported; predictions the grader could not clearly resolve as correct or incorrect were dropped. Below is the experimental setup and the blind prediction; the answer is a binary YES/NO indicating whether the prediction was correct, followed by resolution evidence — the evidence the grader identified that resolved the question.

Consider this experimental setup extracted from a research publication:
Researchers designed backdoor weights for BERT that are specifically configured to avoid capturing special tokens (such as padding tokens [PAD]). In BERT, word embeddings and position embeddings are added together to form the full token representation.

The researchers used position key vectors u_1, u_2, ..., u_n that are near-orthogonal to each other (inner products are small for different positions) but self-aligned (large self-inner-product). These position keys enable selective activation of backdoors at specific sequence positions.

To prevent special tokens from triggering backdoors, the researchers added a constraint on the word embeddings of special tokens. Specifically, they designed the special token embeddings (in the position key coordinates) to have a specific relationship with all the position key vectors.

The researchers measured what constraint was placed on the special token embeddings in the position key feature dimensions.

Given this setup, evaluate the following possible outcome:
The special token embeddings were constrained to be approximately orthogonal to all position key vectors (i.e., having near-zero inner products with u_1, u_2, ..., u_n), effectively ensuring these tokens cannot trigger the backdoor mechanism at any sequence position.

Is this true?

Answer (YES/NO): NO